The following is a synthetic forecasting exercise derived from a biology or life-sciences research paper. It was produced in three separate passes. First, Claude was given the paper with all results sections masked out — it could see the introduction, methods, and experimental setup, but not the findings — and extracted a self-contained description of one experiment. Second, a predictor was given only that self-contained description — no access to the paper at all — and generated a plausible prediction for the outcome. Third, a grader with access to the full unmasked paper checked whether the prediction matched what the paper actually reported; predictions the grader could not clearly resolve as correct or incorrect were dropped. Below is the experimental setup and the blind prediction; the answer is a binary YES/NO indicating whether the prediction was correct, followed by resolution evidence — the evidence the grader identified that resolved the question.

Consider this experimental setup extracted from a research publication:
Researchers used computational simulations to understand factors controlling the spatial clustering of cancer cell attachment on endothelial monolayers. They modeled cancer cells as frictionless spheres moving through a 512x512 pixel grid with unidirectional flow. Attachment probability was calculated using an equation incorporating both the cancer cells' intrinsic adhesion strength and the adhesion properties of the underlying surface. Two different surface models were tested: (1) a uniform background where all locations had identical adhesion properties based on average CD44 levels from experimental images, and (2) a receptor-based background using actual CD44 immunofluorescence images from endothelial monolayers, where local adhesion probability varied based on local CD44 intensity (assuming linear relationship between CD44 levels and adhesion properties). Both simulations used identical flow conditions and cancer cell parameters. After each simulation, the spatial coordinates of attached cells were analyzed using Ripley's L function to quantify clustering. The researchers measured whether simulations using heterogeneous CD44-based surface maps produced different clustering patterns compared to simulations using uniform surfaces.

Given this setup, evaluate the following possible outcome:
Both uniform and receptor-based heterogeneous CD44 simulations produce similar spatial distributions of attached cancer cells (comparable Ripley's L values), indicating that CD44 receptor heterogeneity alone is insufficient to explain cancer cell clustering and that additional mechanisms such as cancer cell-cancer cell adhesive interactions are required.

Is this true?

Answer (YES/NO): NO